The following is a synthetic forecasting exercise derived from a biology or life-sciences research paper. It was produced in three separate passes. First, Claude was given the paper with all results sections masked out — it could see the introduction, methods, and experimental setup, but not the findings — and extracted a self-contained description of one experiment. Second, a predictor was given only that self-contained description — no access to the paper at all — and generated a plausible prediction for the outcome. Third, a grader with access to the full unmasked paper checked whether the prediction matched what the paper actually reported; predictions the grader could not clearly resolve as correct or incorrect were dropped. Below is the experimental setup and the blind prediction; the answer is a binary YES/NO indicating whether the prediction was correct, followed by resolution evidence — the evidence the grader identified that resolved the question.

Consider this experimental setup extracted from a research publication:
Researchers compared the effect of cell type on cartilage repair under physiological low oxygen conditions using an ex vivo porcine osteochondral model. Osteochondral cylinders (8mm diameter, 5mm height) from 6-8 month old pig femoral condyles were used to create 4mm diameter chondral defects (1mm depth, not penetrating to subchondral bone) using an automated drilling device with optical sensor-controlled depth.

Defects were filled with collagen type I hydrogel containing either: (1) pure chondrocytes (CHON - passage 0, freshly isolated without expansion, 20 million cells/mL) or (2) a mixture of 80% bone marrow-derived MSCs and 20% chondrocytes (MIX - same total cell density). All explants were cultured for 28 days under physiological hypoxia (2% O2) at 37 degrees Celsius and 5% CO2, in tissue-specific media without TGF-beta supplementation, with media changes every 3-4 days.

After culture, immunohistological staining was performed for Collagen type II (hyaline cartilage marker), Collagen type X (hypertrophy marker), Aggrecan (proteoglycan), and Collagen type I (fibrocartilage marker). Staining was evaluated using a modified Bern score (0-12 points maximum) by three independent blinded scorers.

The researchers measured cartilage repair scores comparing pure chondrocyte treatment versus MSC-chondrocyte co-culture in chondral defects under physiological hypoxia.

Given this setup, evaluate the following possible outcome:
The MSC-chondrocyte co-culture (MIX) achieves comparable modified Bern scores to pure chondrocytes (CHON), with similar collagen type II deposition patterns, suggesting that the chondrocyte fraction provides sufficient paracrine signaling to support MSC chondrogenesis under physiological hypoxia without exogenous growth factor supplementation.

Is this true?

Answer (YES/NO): YES